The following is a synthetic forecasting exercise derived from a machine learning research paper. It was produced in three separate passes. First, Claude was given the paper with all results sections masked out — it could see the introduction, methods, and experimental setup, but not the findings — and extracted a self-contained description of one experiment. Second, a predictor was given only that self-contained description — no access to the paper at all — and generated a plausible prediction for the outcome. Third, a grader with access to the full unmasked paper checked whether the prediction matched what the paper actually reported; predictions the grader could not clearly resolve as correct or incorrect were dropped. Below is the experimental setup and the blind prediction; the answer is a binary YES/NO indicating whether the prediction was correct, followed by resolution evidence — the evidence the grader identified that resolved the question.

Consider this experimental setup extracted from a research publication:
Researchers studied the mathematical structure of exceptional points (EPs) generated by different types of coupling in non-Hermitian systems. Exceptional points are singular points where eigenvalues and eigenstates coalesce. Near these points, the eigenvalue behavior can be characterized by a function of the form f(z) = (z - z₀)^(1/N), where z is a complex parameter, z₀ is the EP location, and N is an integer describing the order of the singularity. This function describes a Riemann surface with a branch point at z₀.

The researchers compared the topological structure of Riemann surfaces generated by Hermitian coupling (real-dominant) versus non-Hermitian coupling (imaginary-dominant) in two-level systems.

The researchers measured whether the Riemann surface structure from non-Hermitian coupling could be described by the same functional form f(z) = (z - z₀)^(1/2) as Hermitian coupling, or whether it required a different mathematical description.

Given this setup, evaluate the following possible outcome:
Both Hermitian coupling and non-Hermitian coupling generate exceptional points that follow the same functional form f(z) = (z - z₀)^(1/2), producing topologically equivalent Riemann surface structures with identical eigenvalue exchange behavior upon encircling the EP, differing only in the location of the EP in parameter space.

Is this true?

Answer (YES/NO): NO